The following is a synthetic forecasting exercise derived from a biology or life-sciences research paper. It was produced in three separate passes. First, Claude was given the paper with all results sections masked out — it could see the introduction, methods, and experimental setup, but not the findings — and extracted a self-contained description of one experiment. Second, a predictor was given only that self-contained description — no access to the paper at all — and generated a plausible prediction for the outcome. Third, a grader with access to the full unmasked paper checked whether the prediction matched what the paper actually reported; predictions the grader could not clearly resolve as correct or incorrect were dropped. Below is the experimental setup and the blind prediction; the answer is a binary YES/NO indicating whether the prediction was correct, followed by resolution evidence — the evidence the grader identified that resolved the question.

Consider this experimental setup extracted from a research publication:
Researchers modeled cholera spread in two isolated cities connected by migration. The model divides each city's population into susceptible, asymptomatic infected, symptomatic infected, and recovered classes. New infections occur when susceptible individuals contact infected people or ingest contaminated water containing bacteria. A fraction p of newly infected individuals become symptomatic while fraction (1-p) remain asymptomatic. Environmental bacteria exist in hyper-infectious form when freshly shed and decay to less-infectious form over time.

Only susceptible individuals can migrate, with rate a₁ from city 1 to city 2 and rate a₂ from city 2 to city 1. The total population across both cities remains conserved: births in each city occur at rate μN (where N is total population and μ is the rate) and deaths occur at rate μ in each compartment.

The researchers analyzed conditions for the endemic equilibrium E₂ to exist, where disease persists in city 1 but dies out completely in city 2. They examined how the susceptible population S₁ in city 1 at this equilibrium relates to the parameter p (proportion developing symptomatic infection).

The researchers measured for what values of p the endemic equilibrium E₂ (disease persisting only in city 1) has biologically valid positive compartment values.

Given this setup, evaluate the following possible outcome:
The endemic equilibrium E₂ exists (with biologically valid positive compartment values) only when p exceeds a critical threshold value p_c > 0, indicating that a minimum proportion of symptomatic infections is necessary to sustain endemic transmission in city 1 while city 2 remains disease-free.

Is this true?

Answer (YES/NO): NO